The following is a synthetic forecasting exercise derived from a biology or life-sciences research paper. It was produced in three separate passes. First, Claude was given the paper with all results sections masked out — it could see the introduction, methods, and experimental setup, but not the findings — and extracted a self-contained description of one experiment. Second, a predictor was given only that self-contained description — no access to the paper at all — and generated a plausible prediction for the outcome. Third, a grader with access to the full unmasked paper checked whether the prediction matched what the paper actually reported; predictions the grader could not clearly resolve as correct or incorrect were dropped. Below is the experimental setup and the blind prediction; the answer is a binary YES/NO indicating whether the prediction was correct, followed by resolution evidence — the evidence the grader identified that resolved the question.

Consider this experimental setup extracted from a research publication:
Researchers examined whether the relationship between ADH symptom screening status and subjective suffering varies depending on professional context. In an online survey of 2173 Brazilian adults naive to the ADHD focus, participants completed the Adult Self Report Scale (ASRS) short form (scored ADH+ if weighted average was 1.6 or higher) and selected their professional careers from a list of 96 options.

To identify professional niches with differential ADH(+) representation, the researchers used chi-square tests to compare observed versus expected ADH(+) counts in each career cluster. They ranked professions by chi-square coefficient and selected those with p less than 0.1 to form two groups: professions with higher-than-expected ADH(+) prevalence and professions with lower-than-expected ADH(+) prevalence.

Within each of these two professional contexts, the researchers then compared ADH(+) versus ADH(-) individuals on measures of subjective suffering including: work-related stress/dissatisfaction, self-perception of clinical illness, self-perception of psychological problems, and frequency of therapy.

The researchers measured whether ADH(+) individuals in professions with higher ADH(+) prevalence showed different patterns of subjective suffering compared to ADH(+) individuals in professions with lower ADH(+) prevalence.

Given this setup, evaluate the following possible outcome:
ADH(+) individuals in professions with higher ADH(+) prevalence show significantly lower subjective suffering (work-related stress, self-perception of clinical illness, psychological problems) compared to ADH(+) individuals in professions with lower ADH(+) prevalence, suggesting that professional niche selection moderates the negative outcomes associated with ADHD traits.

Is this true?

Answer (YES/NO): YES